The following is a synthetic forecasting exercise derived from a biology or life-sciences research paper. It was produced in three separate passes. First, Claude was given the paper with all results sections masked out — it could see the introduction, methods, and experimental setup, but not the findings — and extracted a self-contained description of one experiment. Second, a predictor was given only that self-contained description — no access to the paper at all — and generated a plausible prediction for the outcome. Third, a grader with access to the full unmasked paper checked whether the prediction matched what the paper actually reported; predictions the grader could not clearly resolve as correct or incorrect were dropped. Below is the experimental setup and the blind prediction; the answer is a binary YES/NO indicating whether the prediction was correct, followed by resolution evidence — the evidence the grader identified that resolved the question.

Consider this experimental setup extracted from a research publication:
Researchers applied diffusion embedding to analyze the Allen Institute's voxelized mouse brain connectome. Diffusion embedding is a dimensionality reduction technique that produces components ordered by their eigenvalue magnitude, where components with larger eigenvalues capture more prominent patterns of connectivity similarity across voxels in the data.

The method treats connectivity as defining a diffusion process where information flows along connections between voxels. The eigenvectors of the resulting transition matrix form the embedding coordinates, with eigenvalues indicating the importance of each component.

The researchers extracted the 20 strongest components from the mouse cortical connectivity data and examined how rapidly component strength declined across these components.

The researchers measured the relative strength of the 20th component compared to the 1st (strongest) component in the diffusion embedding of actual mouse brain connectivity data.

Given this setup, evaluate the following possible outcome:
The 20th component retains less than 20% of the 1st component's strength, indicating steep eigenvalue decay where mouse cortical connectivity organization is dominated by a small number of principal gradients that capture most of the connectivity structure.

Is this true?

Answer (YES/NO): YES